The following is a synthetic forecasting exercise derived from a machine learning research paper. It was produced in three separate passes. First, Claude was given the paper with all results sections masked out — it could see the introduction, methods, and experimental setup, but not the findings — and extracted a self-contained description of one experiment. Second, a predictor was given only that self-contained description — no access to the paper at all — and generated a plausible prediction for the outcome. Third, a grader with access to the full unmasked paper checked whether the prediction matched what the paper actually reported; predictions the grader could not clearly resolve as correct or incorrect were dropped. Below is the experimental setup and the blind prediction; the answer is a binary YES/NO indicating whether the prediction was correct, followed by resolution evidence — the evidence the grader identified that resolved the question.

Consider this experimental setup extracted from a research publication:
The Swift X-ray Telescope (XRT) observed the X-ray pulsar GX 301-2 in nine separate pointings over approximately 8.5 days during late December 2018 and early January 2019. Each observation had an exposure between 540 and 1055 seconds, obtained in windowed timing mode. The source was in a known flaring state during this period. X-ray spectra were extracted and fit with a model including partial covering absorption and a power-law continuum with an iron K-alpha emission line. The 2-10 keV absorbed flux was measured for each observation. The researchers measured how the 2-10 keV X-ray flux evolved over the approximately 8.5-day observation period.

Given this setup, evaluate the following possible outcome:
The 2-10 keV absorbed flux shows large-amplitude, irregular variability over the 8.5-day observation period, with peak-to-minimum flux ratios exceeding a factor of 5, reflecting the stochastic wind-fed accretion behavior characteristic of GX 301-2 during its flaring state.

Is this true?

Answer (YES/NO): NO